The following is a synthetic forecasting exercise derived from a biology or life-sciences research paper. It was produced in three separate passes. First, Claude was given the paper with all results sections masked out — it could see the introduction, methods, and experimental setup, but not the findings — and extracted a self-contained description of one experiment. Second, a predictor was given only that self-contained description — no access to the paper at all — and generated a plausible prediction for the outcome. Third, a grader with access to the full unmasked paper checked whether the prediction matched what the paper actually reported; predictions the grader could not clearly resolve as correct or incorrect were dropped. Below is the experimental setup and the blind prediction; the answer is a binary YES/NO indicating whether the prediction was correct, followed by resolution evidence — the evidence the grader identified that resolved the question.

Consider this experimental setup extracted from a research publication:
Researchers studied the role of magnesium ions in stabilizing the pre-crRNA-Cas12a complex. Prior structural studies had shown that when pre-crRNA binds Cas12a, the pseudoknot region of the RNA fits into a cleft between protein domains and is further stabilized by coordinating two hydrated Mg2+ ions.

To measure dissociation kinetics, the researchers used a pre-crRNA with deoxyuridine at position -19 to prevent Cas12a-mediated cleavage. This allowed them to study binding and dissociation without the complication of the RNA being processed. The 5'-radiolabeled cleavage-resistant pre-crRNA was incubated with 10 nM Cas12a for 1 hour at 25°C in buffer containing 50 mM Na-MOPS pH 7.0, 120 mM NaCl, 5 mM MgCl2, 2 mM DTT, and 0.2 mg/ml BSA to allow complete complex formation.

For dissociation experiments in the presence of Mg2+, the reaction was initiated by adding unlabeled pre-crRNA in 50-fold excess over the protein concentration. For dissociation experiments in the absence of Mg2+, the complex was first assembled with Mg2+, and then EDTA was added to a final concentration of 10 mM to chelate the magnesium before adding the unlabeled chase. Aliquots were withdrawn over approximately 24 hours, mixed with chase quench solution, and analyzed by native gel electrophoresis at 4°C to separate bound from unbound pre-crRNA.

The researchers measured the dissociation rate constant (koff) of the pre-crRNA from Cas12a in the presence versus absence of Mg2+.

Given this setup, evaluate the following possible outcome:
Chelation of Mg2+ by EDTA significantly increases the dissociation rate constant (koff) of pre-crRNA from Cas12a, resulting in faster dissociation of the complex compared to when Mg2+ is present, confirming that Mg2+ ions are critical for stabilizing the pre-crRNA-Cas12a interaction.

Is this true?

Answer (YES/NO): YES